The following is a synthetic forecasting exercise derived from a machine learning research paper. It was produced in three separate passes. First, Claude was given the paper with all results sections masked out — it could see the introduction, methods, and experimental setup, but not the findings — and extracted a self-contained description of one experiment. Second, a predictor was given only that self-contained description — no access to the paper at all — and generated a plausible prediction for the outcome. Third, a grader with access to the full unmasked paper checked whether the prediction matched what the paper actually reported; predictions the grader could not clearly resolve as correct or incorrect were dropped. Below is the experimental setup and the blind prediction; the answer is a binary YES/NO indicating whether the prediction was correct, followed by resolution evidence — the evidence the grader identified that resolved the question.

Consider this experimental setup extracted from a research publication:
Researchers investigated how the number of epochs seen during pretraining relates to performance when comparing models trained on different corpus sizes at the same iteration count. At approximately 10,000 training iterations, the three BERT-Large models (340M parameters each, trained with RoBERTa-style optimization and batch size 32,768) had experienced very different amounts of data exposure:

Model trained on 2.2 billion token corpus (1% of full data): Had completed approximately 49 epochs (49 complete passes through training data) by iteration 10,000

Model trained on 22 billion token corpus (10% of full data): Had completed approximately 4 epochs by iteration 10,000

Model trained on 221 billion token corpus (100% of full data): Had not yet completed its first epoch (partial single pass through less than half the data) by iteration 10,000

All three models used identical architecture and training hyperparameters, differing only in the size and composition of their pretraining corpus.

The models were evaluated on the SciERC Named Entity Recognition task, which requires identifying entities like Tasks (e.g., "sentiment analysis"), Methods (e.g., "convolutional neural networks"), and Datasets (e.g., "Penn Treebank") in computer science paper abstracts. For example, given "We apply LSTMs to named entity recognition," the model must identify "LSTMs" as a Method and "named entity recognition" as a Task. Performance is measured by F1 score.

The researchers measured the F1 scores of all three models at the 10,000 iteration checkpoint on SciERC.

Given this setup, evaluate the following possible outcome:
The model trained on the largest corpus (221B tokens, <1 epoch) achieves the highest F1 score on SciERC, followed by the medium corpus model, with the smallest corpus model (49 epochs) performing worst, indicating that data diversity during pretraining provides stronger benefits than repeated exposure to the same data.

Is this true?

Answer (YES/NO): YES